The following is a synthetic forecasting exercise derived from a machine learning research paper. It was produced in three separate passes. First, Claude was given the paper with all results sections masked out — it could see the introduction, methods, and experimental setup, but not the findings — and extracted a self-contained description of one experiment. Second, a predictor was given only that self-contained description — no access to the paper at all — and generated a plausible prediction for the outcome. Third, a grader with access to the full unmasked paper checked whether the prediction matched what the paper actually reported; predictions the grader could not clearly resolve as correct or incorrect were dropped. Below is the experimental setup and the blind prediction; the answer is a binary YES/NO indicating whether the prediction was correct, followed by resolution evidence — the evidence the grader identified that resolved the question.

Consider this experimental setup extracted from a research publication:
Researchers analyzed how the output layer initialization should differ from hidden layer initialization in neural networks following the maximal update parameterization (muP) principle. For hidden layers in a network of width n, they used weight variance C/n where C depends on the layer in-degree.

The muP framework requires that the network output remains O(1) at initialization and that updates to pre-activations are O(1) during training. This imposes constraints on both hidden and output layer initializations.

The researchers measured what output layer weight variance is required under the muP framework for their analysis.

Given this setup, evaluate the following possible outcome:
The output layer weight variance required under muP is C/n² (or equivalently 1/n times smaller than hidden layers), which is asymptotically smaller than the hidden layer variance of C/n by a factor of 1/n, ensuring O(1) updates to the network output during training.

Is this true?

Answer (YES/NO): YES